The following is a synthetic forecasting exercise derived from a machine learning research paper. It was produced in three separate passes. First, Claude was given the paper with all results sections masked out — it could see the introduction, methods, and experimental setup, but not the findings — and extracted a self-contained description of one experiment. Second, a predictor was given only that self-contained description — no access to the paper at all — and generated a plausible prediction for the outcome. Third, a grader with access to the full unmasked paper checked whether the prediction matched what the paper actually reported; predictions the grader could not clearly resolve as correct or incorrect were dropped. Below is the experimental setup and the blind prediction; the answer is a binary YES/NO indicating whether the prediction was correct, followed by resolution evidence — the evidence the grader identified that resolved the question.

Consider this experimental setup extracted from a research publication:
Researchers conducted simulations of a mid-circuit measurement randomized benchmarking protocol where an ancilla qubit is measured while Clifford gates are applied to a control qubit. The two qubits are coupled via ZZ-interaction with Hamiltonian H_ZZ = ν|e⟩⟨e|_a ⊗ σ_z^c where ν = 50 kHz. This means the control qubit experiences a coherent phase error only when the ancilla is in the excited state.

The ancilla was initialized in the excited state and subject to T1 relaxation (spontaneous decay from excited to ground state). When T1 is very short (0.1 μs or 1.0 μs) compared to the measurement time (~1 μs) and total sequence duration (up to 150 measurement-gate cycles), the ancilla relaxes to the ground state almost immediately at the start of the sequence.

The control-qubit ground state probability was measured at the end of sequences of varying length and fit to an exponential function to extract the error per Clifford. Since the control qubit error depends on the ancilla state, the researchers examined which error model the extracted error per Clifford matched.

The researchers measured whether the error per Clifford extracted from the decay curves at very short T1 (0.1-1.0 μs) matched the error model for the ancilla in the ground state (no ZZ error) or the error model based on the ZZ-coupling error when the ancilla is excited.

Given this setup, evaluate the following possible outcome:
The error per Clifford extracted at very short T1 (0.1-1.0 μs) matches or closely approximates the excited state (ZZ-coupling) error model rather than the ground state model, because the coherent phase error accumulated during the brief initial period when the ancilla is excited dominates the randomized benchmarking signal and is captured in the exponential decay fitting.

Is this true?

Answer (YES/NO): NO